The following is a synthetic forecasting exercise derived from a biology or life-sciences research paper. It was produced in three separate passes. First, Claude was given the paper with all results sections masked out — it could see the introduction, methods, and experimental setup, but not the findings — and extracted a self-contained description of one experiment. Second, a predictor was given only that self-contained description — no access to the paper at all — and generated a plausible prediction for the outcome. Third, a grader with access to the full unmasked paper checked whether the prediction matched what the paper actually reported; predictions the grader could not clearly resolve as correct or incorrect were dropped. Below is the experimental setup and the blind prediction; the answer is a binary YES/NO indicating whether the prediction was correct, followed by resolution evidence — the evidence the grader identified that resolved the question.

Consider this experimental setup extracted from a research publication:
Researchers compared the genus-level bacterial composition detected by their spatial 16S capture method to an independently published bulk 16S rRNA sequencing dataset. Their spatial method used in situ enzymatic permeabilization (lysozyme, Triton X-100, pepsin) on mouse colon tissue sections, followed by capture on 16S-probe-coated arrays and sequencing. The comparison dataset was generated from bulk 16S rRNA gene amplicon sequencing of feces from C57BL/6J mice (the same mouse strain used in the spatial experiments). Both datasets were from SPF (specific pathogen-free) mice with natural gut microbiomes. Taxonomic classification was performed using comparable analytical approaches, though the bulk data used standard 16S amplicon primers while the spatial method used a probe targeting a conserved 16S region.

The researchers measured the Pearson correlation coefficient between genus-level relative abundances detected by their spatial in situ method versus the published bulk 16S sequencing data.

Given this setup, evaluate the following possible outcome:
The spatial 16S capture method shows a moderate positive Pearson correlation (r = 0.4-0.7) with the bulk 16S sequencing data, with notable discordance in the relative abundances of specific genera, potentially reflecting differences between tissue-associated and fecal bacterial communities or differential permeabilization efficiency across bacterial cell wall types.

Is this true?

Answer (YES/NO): YES